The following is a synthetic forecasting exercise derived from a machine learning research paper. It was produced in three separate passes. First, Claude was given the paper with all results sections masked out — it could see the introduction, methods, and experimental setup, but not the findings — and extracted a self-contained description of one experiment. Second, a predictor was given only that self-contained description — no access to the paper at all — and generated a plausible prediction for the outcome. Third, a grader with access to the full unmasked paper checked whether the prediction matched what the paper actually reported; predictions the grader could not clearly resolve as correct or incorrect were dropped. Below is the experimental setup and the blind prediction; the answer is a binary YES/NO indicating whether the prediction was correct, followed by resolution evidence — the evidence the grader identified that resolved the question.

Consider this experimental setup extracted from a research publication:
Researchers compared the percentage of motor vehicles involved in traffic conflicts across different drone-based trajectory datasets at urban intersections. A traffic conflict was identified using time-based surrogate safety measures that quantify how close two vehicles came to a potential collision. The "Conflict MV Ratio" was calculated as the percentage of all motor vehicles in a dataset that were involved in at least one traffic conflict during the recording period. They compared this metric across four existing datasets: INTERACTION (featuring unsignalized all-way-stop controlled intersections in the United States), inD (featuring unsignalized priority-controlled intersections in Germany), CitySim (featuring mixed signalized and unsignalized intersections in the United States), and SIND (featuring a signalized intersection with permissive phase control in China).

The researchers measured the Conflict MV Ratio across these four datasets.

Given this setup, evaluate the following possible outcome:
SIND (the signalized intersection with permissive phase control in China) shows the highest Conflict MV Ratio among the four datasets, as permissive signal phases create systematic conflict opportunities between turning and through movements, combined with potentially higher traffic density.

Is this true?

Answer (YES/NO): NO